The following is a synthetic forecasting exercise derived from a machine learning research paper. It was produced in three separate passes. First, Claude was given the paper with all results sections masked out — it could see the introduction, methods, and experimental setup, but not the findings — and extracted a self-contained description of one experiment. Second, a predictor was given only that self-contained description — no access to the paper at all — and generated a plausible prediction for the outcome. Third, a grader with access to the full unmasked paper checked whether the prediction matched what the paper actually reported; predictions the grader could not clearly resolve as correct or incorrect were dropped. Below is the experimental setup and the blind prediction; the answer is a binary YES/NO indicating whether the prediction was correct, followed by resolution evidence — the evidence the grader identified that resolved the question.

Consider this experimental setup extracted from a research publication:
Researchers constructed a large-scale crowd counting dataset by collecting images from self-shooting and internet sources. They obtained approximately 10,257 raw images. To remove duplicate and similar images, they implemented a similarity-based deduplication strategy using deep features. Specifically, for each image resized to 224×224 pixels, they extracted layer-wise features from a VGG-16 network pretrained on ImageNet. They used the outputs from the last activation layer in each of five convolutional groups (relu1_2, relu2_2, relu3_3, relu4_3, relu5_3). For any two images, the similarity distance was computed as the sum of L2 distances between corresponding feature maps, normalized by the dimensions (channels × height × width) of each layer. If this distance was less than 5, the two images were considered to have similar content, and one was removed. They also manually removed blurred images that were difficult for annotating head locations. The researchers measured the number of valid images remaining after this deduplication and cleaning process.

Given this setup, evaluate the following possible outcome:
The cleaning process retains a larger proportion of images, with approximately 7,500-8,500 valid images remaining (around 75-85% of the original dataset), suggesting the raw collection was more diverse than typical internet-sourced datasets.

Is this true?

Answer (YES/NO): NO